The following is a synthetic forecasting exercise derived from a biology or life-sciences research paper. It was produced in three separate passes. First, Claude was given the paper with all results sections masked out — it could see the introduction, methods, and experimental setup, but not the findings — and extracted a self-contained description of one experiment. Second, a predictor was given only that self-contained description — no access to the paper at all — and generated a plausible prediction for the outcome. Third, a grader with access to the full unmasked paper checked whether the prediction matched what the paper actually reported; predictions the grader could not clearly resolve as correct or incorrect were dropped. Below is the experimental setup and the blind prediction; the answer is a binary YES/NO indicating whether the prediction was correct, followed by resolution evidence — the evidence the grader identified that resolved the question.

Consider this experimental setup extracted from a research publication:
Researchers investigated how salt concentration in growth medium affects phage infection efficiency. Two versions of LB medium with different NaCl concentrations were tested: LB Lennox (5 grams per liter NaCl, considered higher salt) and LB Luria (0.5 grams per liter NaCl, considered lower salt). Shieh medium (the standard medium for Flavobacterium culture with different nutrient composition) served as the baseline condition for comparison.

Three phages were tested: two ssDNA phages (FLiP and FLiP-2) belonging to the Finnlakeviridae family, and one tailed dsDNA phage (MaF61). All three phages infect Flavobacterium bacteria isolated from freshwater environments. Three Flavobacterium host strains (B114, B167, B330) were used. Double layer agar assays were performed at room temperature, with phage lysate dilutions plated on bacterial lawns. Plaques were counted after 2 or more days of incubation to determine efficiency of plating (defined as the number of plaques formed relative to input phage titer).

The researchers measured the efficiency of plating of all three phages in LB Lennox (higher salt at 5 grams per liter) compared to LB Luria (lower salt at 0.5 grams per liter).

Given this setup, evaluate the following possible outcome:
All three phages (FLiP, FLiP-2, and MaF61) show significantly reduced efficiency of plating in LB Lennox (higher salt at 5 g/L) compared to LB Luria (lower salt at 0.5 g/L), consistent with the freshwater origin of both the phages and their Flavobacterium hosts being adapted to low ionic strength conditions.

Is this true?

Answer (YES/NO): YES